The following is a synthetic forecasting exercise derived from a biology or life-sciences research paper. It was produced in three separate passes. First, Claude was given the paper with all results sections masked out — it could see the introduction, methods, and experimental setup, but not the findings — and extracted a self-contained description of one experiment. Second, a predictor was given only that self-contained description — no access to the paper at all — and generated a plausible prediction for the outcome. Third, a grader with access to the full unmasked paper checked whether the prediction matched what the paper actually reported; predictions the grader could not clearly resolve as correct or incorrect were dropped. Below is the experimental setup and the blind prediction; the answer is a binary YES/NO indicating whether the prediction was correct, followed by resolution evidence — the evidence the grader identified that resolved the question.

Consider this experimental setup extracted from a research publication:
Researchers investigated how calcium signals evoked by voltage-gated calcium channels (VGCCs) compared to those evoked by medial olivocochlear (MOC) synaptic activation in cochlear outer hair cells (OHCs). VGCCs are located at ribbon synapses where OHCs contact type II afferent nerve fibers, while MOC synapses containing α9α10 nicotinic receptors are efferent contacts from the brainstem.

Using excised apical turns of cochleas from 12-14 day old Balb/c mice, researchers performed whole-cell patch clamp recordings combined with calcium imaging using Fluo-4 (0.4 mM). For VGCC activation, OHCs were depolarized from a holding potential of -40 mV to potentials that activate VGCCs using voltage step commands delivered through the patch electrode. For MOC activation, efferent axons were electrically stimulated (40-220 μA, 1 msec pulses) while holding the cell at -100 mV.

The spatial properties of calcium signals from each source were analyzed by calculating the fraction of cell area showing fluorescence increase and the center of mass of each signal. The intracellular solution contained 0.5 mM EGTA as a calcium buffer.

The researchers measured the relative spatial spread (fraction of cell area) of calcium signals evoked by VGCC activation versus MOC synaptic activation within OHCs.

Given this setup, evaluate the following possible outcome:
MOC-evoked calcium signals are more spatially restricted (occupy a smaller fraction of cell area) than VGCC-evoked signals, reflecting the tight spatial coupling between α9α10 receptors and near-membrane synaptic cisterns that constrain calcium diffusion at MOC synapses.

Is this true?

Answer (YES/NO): NO